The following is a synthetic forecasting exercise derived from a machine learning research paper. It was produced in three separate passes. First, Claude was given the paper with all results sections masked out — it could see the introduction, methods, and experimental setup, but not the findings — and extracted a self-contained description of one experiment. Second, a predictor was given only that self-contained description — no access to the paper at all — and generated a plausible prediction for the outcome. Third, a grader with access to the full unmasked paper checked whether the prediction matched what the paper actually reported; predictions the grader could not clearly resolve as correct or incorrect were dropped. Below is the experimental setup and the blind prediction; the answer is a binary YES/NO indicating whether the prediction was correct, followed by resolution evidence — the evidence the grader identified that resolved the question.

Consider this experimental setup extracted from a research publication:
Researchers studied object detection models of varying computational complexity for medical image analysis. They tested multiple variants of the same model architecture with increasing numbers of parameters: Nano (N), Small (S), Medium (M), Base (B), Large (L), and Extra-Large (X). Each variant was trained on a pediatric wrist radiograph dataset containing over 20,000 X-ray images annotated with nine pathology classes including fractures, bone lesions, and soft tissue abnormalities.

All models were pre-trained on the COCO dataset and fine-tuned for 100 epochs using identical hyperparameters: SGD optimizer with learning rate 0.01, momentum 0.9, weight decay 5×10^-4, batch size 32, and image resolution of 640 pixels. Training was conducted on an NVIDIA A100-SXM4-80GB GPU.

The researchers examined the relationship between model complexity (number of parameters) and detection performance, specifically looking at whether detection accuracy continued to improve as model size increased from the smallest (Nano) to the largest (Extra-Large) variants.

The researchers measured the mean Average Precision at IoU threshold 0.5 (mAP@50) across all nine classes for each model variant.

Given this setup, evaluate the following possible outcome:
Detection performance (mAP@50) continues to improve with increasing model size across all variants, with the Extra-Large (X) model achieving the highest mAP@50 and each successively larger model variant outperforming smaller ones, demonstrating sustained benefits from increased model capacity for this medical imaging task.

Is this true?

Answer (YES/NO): NO